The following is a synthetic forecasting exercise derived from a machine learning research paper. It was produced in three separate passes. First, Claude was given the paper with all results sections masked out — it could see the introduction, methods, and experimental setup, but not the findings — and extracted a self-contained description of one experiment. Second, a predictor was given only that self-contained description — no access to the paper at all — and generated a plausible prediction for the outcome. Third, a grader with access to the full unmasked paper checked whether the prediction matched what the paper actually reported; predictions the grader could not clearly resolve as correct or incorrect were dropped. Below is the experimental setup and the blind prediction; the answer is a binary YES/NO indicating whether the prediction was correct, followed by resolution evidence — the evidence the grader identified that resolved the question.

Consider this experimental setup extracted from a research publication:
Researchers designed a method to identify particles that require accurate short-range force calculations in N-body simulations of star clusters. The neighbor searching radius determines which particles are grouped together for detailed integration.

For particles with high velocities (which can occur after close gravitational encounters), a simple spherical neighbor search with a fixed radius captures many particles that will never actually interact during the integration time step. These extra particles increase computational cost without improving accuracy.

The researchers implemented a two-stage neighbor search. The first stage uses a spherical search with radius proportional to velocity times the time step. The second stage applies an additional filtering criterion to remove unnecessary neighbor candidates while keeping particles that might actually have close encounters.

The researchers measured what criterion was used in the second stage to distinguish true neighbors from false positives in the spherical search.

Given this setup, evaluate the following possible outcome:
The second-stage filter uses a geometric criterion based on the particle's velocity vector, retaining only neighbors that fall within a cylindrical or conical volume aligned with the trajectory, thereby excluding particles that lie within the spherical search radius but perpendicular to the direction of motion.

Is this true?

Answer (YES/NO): NO